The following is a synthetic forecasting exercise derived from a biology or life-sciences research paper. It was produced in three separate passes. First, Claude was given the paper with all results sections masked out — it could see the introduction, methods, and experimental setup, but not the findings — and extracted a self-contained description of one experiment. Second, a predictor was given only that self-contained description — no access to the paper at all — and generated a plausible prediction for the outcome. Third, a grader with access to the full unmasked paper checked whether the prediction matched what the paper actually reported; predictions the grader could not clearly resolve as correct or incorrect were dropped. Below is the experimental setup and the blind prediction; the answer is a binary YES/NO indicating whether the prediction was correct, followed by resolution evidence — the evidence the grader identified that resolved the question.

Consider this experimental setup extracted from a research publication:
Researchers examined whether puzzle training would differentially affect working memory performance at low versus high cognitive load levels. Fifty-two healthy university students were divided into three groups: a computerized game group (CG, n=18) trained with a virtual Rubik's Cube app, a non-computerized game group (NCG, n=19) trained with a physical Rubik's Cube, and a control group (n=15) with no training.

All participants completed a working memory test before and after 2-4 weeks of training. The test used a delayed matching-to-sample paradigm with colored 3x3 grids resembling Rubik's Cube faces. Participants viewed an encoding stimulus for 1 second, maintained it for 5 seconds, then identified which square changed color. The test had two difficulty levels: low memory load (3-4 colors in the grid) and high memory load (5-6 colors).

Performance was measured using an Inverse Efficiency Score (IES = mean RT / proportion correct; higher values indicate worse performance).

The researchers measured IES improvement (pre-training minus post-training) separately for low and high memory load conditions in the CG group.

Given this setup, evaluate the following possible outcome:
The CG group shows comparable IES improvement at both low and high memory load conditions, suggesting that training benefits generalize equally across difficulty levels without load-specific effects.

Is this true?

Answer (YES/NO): NO